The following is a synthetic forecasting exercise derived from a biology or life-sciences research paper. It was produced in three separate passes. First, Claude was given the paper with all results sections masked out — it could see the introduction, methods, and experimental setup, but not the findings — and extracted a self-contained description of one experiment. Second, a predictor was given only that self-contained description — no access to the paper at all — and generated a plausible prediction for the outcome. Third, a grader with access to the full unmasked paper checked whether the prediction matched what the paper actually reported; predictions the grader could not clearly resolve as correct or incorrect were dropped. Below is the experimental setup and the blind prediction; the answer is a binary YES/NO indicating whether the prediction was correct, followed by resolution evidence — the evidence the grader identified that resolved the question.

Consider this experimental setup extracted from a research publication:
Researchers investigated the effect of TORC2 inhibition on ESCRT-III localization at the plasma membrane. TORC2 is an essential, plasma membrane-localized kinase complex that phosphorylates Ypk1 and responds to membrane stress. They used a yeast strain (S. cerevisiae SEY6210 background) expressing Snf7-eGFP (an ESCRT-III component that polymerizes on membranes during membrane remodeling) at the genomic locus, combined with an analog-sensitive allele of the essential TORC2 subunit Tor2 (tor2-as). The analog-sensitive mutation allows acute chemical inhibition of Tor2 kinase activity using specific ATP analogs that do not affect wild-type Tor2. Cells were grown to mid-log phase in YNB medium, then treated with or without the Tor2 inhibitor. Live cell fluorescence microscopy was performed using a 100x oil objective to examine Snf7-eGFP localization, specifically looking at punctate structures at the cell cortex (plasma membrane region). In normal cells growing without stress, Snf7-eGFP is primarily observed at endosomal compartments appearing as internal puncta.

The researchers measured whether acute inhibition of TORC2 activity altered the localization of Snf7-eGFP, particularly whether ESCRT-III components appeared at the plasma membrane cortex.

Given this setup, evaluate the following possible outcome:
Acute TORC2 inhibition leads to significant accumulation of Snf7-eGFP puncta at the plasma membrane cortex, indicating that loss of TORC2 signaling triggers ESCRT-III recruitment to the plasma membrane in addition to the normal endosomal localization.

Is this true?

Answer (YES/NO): YES